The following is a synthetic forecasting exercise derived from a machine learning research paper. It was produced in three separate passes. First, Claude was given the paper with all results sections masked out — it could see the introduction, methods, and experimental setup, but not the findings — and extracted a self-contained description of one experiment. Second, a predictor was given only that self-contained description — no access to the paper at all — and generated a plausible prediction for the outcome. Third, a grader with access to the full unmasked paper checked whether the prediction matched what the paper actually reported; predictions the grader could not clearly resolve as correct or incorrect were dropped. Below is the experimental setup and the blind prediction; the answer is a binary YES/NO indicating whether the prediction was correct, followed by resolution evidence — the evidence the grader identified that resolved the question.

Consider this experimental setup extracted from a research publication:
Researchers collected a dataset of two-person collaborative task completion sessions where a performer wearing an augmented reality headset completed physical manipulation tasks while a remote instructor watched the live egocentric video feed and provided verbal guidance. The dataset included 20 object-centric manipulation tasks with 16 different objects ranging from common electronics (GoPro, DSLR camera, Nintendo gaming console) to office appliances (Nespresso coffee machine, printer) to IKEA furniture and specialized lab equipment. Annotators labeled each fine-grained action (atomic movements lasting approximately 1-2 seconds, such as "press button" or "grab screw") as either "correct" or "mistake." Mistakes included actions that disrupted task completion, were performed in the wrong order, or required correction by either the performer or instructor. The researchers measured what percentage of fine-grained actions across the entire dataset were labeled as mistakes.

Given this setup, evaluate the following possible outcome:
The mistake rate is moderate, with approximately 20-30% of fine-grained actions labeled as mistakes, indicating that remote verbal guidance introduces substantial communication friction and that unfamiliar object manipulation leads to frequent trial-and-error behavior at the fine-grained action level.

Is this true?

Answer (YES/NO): NO